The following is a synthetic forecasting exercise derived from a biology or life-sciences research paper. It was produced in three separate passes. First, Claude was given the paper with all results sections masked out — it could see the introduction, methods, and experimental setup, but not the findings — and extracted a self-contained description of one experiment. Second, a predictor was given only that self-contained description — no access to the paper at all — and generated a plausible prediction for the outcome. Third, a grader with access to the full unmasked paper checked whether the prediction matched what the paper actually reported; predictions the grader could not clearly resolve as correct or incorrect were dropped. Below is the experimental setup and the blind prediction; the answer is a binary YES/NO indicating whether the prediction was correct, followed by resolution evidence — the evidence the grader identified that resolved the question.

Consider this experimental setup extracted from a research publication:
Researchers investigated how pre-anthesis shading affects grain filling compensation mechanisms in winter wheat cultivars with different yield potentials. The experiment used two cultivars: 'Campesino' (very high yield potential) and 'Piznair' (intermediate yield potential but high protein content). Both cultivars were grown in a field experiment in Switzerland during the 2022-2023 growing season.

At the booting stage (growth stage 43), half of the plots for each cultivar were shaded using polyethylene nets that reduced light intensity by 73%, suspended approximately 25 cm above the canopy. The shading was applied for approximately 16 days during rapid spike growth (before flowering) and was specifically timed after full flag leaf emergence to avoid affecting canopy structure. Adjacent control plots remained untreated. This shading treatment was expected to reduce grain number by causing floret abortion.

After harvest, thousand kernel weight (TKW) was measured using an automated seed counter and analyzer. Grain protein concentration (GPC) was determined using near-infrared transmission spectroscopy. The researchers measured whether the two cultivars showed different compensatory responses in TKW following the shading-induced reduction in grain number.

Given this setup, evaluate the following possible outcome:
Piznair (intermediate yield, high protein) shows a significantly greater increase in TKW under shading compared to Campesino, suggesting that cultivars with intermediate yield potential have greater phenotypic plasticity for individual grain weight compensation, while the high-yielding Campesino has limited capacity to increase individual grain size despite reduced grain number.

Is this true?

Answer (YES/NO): NO